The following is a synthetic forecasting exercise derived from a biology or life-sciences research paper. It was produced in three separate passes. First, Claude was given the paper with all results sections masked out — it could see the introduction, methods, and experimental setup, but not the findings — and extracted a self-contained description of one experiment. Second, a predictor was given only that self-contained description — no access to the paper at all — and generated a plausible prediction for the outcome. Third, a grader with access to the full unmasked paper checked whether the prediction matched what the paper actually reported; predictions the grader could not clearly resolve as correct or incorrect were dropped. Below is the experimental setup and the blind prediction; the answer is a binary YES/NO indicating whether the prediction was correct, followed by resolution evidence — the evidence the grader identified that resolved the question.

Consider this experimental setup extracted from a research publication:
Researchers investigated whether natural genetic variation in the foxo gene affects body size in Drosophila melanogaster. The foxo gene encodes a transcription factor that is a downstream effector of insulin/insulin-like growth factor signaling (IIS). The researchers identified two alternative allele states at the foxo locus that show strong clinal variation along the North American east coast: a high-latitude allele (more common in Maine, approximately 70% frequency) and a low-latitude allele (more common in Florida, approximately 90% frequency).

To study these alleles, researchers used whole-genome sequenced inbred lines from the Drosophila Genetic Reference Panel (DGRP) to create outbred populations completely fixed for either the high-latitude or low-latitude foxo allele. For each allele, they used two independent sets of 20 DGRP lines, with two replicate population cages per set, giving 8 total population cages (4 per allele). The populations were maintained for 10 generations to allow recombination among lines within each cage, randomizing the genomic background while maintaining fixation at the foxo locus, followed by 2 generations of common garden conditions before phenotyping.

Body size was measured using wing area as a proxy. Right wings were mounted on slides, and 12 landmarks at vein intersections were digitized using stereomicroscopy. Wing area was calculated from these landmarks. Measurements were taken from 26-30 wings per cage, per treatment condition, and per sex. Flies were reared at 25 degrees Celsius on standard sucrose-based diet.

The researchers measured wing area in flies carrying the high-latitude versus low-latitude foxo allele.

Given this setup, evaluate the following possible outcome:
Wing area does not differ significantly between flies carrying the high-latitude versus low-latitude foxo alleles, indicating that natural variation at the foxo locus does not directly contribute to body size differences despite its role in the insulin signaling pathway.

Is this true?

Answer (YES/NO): NO